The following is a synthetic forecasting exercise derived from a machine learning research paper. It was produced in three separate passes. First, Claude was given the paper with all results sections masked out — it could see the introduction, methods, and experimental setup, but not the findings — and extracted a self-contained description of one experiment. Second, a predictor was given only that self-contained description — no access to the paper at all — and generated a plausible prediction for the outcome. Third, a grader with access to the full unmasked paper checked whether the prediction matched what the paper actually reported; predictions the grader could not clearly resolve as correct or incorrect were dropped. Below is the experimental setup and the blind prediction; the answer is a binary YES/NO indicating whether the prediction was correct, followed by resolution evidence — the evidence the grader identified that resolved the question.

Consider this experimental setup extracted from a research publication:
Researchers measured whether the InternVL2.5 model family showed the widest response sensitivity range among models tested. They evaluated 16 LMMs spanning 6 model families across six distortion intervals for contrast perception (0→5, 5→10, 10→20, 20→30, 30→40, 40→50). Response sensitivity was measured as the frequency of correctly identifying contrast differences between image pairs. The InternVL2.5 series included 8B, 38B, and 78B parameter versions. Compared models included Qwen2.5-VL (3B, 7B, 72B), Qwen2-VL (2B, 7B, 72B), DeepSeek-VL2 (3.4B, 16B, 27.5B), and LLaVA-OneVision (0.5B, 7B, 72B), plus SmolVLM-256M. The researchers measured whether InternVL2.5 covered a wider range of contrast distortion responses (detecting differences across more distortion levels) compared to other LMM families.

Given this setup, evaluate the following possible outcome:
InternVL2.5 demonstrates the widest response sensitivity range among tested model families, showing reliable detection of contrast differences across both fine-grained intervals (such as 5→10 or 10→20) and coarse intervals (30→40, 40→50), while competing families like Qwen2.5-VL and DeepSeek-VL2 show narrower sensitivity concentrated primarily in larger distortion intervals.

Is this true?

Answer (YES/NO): NO